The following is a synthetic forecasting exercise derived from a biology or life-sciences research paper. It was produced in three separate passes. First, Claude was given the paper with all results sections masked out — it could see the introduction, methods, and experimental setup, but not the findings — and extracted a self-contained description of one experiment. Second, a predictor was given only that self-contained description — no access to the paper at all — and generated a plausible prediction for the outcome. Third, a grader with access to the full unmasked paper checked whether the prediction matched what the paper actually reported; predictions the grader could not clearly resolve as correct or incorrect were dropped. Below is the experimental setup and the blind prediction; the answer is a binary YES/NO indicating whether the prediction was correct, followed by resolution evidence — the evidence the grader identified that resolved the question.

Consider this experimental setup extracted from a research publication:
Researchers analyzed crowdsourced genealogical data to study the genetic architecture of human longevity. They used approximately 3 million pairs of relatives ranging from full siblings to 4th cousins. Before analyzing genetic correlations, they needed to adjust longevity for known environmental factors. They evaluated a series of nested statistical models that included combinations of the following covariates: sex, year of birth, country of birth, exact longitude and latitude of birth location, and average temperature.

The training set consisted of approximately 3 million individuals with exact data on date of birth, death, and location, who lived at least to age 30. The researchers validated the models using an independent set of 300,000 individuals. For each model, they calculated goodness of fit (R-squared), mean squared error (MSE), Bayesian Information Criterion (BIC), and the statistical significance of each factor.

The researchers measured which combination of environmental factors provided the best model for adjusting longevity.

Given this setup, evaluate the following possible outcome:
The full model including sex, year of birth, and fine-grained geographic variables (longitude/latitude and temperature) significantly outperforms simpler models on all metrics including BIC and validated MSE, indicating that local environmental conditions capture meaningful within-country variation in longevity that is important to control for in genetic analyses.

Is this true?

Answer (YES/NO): NO